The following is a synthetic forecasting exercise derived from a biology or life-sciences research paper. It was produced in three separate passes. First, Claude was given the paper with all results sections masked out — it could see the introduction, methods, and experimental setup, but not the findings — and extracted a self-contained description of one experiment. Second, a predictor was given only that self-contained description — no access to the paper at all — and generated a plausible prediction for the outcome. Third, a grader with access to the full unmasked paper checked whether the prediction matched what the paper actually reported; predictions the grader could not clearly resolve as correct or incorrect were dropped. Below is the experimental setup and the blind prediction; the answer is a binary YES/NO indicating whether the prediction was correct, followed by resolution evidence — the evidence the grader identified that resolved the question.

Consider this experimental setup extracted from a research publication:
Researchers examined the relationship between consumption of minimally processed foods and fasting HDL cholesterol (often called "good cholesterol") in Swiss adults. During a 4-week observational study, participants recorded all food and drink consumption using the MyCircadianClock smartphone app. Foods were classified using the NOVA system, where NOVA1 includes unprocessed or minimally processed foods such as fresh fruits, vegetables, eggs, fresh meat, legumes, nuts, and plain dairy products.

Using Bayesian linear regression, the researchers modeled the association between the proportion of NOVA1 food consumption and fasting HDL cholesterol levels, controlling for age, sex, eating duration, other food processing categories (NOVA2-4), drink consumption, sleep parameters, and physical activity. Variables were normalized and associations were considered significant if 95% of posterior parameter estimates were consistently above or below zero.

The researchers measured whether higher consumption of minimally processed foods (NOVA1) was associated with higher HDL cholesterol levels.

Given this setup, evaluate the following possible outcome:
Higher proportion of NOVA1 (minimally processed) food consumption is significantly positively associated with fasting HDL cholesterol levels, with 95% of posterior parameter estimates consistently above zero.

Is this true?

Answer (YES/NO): YES